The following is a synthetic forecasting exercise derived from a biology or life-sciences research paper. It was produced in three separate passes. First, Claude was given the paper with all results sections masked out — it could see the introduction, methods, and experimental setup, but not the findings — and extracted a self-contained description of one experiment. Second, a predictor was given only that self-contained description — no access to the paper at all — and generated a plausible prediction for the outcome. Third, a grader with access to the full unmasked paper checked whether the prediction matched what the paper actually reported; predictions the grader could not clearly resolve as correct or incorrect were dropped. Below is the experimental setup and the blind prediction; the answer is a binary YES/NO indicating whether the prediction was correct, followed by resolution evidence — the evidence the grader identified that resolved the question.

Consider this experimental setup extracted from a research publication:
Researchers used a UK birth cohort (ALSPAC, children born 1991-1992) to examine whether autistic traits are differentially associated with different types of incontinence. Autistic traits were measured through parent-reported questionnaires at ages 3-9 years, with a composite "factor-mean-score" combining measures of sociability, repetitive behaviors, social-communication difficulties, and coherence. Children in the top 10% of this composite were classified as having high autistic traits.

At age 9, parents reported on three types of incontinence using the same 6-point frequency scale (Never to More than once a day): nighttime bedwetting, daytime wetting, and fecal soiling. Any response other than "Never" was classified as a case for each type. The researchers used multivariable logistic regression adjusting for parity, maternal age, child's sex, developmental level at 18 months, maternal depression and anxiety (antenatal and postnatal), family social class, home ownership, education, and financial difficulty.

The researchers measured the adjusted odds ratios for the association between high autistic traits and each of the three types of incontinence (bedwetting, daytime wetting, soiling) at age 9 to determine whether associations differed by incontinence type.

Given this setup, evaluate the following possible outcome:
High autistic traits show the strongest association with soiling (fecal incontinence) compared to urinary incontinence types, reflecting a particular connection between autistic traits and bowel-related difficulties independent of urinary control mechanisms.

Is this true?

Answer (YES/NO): YES